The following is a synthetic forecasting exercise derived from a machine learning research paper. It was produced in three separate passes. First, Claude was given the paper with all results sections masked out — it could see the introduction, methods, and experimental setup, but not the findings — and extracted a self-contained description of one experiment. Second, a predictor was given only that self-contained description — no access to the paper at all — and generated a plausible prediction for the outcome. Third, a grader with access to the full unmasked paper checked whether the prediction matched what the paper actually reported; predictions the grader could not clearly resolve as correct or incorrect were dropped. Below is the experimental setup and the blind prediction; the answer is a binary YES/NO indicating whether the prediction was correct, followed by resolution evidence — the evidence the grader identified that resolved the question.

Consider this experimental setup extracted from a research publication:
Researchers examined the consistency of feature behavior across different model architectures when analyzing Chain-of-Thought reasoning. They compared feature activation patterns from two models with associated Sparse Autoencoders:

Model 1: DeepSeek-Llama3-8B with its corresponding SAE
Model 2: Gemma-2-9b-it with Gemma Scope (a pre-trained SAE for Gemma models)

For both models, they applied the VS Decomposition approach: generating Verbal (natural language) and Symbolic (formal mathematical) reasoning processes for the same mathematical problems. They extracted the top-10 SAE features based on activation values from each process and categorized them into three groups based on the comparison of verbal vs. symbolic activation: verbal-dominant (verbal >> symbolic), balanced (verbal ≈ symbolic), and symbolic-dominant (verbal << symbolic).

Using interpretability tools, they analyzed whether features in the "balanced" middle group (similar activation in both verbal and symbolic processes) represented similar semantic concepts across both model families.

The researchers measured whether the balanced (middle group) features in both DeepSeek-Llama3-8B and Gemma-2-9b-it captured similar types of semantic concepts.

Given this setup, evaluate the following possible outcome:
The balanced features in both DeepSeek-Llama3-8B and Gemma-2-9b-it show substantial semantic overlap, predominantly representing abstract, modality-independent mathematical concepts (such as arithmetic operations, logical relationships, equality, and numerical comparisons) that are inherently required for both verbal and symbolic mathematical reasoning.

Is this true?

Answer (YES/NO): NO